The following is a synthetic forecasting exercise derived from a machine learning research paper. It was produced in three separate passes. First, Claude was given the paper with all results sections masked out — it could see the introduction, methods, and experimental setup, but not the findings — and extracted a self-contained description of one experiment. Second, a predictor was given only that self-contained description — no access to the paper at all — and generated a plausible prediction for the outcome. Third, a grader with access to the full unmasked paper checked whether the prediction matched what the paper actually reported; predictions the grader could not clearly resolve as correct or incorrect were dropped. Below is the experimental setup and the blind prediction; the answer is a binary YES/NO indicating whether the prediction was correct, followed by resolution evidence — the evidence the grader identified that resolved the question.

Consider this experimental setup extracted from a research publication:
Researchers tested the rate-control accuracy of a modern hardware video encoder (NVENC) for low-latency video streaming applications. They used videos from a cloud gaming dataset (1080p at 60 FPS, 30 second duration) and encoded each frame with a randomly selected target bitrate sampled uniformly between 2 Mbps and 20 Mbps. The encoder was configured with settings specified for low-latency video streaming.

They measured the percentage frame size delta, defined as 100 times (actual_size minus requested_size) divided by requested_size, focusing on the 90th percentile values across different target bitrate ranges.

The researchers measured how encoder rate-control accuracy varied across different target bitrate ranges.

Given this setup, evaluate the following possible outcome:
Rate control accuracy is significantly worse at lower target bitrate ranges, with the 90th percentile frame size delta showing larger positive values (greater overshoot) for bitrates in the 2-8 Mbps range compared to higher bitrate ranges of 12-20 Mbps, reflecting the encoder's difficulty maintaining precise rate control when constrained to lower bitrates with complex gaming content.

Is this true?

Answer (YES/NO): NO